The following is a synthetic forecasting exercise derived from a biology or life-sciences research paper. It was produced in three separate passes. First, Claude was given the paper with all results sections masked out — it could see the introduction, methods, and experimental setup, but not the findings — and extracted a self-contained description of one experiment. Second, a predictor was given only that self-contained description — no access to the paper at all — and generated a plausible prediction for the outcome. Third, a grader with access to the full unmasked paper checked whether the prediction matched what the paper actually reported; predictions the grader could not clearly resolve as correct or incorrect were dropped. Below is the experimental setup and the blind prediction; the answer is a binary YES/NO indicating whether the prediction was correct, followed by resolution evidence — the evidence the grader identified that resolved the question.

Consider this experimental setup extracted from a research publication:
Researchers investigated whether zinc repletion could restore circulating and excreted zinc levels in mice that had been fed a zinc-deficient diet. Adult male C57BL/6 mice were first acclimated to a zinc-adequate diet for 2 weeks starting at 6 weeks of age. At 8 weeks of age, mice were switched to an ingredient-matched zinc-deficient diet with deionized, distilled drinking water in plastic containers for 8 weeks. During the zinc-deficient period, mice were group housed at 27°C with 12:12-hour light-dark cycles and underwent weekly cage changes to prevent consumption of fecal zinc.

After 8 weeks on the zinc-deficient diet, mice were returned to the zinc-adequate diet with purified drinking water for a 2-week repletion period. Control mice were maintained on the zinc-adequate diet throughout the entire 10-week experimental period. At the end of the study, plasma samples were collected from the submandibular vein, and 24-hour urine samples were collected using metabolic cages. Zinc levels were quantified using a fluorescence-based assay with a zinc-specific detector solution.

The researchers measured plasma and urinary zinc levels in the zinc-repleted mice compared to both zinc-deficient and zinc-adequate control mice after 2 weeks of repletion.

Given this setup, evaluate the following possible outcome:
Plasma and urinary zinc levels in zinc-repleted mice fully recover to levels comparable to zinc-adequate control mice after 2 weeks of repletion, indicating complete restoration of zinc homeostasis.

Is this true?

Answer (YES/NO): NO